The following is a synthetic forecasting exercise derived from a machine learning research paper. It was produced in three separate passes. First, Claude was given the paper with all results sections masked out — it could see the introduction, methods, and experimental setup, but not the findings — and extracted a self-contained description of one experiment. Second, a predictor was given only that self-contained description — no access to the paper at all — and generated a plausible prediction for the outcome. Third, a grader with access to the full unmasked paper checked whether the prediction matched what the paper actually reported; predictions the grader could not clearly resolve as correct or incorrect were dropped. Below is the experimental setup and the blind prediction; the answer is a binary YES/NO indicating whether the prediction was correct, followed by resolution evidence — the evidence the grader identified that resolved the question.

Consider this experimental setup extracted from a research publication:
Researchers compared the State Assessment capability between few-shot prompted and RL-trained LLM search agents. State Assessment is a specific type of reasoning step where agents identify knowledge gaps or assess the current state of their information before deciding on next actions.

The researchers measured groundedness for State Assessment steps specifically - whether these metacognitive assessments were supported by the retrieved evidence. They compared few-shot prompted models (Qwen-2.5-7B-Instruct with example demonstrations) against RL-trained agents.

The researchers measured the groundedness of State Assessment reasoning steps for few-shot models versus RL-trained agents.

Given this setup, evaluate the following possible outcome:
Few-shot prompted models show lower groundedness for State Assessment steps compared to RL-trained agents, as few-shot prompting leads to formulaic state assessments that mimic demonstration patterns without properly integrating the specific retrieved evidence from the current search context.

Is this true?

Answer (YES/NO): NO